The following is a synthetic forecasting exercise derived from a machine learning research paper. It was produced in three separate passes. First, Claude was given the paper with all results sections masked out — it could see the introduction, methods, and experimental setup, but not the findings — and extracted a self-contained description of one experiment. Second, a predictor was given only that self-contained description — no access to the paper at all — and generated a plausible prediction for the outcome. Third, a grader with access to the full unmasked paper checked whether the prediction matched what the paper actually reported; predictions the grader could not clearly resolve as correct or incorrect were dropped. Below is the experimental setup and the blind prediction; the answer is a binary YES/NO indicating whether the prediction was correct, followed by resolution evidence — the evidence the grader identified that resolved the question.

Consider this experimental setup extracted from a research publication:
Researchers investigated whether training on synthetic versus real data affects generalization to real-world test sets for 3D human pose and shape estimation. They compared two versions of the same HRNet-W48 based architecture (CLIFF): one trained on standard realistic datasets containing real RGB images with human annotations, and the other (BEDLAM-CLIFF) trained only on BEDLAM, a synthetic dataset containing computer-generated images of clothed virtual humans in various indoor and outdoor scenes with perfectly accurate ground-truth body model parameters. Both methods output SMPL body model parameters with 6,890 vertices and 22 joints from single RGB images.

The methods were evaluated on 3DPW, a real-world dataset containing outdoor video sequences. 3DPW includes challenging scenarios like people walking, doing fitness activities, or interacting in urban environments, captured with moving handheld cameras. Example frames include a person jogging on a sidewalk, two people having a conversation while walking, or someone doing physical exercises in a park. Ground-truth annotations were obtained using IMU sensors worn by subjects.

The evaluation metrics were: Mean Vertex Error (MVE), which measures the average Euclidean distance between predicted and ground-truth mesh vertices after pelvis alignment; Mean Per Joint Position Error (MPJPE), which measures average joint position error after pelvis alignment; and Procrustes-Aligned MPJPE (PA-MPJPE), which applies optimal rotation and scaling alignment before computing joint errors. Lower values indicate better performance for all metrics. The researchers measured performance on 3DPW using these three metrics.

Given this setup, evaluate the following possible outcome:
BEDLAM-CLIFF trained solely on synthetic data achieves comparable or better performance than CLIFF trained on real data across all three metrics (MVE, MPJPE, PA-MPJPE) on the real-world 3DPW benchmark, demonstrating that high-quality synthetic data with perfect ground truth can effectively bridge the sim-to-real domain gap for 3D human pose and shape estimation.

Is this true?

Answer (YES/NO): YES